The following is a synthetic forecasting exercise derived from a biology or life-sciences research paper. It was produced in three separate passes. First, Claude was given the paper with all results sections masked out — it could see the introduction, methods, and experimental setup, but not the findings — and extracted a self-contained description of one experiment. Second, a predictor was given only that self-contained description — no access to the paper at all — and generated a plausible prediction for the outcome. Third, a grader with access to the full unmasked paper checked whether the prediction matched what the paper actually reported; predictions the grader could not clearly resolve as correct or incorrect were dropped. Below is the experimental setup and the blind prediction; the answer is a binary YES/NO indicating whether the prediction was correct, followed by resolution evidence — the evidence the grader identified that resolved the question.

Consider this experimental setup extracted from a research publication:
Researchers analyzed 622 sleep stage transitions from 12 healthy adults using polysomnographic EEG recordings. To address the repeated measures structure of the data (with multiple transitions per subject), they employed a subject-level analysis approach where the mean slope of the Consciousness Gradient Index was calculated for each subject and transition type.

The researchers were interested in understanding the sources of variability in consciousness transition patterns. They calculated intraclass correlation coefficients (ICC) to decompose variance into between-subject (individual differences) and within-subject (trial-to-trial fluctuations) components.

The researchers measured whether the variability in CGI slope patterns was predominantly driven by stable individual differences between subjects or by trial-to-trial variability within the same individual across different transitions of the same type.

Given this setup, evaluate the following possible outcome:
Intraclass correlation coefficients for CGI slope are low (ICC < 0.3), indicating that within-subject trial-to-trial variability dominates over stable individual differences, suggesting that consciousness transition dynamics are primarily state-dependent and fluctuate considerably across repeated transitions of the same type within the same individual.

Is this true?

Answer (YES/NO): YES